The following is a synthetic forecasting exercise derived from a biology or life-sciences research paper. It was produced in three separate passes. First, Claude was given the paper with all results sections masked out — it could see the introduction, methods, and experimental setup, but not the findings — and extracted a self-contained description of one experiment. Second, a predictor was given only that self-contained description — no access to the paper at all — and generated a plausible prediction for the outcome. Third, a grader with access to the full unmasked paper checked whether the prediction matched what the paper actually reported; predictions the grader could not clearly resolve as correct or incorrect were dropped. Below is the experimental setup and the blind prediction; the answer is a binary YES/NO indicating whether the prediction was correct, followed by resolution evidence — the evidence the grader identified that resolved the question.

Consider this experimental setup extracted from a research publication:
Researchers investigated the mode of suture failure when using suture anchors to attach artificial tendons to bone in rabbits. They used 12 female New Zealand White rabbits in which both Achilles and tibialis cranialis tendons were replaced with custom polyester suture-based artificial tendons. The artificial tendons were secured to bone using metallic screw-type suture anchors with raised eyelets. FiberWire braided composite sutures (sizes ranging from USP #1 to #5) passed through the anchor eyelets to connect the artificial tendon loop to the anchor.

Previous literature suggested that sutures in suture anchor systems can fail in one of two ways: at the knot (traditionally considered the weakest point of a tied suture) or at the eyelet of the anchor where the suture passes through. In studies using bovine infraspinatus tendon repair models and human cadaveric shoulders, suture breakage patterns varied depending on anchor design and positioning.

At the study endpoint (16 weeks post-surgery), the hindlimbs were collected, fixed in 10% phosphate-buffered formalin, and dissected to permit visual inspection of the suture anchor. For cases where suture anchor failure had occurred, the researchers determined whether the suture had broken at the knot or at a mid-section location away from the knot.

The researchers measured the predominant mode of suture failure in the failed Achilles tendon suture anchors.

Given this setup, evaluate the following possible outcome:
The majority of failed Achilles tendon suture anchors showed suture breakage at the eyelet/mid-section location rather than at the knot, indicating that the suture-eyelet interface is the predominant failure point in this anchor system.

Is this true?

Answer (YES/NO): YES